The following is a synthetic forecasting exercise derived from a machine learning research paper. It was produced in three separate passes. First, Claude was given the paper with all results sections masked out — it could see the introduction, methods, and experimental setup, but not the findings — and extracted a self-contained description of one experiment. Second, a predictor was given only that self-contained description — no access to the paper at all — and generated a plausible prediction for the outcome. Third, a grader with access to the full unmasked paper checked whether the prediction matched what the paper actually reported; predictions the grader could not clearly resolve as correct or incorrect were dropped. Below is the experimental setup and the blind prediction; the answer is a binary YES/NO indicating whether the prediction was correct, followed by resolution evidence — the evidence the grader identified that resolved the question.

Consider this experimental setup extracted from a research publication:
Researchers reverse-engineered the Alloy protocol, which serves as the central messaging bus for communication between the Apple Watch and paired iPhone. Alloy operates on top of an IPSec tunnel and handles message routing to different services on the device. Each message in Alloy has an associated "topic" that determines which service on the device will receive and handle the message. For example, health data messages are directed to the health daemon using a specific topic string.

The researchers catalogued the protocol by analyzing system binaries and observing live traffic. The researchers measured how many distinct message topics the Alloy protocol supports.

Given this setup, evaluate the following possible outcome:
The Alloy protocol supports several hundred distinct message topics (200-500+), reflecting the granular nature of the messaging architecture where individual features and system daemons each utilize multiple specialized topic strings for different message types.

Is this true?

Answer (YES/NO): YES